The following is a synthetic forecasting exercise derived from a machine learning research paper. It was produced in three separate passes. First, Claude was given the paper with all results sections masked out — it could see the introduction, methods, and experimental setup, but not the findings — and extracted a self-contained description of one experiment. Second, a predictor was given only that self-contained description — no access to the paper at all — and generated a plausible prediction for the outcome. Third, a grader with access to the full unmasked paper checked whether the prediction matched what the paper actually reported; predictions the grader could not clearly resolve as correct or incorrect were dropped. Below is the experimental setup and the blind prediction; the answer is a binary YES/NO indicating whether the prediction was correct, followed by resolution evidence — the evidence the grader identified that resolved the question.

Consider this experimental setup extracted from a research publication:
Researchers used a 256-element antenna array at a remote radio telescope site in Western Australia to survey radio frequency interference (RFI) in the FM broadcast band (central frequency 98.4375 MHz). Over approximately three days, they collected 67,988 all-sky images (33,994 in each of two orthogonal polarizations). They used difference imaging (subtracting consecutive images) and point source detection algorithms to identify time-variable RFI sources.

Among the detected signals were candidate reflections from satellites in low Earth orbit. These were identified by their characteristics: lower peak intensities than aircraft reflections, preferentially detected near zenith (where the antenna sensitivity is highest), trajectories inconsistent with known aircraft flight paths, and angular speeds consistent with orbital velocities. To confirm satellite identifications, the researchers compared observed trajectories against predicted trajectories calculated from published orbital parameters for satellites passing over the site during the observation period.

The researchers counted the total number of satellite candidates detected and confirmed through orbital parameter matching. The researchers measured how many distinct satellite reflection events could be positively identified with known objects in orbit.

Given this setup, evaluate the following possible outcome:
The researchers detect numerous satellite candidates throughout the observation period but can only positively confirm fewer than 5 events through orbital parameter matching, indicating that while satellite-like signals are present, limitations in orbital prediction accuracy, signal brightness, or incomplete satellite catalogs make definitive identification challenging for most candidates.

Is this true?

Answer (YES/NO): NO